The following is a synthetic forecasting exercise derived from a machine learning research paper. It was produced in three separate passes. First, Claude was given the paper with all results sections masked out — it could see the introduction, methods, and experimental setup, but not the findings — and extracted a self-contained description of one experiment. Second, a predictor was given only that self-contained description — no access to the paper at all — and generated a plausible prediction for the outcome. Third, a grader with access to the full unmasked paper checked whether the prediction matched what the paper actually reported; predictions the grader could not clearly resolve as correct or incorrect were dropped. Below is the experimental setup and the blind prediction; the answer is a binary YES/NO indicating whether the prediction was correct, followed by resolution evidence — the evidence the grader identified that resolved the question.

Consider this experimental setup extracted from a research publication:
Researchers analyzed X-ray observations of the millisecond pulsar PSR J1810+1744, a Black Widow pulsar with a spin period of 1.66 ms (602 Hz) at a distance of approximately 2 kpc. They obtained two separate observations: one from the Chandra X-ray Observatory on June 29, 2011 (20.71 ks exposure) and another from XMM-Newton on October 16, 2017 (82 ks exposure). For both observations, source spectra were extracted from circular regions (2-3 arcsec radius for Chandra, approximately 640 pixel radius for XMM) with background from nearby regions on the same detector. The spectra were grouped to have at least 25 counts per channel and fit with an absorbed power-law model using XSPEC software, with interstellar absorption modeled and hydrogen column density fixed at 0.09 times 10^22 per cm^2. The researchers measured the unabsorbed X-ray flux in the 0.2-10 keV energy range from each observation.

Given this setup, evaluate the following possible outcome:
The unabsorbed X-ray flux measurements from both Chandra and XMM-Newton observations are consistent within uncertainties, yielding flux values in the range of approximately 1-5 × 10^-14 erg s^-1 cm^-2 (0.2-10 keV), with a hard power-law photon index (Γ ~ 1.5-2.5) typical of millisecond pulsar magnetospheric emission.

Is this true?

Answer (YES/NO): NO